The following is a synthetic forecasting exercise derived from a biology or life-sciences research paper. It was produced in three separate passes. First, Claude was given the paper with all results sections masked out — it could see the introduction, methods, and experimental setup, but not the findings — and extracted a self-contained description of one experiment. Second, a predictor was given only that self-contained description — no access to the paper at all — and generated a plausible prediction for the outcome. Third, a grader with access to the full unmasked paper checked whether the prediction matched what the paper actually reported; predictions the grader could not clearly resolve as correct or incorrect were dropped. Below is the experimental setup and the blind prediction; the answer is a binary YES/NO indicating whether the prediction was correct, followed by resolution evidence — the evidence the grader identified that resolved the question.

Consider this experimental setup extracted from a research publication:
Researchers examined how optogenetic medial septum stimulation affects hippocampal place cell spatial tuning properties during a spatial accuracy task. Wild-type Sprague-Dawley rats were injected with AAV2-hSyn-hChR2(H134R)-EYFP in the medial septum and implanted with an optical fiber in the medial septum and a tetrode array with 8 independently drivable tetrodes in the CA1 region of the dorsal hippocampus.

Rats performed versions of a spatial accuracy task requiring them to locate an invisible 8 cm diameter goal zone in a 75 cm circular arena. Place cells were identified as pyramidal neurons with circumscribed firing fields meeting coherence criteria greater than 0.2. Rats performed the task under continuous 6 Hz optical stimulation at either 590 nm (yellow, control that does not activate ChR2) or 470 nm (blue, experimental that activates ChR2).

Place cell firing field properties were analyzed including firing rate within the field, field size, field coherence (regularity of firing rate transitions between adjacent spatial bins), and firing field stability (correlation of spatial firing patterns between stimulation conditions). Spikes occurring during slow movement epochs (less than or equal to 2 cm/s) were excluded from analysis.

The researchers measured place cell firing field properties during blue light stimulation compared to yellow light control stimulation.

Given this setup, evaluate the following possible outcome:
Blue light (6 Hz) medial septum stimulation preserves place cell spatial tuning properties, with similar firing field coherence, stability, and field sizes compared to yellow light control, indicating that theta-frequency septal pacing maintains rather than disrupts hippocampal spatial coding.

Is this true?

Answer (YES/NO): YES